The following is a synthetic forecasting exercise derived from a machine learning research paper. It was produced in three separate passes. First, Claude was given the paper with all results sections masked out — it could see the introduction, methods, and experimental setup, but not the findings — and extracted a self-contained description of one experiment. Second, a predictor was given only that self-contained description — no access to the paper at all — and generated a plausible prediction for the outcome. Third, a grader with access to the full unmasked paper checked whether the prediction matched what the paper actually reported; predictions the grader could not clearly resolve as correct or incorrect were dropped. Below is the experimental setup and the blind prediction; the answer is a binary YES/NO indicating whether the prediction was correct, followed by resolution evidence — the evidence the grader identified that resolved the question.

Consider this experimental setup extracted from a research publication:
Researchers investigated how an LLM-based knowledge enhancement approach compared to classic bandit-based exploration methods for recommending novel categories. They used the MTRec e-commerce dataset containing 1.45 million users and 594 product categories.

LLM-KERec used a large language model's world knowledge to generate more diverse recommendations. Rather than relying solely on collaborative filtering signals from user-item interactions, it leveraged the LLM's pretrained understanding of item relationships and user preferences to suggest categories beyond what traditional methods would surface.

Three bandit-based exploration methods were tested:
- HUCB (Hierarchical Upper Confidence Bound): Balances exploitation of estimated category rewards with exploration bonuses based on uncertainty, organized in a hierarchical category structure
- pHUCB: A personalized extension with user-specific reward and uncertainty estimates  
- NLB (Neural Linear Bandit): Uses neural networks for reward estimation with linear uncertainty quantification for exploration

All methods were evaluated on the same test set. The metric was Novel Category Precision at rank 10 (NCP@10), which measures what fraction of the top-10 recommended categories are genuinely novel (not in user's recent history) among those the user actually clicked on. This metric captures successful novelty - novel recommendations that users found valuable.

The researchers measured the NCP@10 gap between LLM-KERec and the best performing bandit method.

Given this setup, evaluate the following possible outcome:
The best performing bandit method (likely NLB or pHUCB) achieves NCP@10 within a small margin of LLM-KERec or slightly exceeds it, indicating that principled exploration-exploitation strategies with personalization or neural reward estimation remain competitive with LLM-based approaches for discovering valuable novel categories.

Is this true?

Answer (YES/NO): NO